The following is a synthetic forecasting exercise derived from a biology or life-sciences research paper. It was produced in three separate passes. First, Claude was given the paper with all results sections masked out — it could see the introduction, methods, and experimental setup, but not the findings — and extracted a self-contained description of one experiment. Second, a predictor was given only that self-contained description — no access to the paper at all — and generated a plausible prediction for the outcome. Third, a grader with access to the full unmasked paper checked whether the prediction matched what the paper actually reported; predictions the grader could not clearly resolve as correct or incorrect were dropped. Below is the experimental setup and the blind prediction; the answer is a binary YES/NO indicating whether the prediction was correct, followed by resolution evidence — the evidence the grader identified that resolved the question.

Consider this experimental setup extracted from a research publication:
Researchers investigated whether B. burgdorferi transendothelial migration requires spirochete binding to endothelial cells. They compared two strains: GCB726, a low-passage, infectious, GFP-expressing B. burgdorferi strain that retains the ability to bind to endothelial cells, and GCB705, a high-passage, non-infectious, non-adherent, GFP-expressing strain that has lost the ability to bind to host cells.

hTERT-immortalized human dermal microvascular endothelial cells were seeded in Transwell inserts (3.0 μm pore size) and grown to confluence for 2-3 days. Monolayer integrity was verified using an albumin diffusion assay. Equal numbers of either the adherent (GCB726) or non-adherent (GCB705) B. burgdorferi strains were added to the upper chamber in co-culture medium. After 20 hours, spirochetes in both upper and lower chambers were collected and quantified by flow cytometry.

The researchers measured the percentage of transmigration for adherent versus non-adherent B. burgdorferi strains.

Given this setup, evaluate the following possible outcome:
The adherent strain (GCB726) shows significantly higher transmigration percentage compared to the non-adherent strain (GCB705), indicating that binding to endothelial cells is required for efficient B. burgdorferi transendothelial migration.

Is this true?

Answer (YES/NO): YES